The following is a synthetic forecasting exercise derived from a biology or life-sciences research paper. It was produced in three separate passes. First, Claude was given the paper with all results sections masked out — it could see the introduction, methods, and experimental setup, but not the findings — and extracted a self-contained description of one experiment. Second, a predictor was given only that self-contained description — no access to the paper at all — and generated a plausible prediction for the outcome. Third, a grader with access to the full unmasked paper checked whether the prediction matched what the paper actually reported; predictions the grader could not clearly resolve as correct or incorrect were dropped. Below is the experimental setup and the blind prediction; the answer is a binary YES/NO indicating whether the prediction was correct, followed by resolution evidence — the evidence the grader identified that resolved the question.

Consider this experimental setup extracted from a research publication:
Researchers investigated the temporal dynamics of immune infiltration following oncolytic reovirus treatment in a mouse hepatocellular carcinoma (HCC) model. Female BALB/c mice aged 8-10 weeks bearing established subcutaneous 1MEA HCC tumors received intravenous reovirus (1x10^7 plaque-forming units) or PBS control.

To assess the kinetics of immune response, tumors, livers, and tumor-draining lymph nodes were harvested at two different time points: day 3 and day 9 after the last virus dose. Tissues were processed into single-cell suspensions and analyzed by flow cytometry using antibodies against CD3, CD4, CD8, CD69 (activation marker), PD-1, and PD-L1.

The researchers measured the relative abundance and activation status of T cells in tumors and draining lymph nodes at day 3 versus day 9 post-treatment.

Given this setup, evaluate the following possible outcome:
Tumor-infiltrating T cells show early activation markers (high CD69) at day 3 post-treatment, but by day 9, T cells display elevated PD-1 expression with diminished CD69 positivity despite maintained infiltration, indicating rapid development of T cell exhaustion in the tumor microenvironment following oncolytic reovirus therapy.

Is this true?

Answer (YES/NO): NO